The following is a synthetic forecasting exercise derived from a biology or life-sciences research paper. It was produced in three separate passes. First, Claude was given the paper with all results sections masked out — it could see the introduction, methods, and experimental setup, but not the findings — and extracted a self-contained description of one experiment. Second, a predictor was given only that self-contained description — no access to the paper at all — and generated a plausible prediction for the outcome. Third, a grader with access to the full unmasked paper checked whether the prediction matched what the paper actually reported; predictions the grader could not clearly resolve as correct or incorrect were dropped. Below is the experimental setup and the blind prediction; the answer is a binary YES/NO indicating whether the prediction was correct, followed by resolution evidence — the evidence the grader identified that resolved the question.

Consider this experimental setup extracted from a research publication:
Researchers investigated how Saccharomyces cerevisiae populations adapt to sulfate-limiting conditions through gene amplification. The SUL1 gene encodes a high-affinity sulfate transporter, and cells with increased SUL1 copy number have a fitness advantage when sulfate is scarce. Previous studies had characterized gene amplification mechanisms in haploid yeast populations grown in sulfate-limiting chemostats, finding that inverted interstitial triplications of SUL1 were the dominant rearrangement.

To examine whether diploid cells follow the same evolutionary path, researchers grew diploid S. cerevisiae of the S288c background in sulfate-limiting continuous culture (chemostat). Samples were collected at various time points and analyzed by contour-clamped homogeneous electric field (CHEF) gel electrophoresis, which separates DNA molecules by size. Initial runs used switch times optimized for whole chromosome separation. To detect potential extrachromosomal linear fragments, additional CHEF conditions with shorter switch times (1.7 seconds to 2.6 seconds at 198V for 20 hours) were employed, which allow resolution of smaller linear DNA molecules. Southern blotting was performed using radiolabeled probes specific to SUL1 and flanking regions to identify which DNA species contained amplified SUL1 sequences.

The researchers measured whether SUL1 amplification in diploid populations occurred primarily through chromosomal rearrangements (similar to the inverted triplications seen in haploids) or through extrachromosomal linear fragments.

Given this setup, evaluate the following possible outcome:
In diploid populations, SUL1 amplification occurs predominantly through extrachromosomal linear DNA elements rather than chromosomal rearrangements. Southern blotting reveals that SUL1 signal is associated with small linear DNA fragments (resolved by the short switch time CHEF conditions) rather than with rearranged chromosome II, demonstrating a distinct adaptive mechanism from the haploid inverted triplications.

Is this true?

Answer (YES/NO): YES